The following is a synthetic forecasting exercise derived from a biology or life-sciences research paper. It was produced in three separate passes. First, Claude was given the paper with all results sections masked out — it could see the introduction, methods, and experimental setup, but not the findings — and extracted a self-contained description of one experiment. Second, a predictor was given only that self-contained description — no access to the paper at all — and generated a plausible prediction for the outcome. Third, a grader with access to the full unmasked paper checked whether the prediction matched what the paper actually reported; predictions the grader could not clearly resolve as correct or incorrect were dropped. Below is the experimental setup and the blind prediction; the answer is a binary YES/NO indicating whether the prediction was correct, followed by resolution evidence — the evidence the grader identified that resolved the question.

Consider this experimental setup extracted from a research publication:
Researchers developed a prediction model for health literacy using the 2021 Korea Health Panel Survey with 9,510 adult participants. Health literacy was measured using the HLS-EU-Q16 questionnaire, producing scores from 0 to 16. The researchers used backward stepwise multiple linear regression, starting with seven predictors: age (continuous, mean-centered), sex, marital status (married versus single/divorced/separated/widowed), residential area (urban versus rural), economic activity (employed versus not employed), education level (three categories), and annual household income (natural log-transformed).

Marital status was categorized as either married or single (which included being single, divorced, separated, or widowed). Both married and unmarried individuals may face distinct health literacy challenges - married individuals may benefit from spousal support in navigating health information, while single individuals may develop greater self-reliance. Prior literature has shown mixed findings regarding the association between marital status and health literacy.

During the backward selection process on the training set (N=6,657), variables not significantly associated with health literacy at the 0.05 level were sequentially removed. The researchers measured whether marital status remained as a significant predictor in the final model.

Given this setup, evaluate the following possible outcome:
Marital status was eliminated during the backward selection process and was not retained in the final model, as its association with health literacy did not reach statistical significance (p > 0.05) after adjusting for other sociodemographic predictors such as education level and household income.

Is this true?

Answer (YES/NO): YES